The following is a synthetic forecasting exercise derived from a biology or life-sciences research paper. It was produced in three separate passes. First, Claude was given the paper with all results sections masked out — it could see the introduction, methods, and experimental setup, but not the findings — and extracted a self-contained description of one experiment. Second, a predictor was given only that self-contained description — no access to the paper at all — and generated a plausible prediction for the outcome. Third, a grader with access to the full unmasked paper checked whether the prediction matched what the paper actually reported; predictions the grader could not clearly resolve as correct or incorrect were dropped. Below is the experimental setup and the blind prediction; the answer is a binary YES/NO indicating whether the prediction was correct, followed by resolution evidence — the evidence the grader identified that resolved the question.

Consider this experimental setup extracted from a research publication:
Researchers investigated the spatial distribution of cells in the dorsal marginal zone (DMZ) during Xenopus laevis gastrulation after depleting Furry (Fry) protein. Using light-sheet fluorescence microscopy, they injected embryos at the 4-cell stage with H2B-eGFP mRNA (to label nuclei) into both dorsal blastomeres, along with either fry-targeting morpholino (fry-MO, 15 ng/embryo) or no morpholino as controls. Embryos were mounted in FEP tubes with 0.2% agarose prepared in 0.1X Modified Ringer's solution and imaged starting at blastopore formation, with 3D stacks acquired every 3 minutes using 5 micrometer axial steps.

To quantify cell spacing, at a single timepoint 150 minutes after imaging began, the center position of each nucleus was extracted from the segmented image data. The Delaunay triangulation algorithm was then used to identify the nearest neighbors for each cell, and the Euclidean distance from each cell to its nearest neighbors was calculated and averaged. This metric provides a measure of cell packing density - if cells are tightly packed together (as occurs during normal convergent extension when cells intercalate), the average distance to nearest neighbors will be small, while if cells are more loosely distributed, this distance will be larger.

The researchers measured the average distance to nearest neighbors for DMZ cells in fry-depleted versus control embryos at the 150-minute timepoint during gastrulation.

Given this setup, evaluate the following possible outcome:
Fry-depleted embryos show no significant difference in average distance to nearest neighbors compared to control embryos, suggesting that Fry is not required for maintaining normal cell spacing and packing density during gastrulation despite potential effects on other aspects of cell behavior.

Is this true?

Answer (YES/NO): NO